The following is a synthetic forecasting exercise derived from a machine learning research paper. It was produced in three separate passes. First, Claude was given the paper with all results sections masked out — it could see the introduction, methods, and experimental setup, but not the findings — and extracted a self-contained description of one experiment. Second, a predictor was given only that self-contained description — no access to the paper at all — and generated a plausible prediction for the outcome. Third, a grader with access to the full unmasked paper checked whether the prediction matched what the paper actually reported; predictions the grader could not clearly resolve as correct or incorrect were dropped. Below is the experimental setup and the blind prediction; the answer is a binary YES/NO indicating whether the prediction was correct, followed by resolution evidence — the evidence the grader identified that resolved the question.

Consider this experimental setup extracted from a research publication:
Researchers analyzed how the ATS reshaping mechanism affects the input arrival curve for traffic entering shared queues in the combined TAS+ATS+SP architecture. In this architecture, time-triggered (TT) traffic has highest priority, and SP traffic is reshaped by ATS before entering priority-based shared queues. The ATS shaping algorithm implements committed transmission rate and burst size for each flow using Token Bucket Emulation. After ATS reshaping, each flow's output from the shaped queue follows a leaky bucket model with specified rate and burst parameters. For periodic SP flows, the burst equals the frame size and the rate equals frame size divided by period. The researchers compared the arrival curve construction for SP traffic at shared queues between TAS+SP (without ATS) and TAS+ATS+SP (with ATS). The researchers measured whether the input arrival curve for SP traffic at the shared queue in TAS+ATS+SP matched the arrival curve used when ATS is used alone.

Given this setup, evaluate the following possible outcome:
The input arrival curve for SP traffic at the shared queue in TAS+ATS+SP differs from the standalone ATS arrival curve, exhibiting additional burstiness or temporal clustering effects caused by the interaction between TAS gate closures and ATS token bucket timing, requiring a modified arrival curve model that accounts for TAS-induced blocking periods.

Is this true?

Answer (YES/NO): NO